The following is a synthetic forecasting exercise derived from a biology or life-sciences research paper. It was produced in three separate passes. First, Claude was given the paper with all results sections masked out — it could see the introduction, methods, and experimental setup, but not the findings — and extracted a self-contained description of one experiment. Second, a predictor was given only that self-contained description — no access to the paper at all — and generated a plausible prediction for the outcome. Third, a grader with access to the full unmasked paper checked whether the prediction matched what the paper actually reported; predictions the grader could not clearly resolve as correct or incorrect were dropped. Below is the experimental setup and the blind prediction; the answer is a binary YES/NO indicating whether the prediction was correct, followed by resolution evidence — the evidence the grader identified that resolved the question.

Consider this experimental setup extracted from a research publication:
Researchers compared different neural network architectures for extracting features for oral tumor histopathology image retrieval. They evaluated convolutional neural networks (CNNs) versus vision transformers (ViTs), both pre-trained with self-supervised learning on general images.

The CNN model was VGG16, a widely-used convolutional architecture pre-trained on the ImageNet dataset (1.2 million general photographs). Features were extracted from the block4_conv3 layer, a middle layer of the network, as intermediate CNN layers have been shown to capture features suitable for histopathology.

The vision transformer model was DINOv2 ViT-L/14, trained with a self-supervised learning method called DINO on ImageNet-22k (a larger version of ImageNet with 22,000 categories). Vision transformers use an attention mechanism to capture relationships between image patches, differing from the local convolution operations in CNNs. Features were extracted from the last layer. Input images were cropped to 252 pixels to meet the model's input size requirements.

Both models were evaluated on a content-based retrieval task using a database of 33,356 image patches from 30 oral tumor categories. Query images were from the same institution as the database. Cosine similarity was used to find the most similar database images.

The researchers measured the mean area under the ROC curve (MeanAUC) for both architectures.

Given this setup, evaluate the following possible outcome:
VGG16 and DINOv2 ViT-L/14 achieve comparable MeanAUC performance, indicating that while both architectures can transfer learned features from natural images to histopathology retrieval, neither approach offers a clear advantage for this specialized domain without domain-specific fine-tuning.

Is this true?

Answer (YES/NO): NO